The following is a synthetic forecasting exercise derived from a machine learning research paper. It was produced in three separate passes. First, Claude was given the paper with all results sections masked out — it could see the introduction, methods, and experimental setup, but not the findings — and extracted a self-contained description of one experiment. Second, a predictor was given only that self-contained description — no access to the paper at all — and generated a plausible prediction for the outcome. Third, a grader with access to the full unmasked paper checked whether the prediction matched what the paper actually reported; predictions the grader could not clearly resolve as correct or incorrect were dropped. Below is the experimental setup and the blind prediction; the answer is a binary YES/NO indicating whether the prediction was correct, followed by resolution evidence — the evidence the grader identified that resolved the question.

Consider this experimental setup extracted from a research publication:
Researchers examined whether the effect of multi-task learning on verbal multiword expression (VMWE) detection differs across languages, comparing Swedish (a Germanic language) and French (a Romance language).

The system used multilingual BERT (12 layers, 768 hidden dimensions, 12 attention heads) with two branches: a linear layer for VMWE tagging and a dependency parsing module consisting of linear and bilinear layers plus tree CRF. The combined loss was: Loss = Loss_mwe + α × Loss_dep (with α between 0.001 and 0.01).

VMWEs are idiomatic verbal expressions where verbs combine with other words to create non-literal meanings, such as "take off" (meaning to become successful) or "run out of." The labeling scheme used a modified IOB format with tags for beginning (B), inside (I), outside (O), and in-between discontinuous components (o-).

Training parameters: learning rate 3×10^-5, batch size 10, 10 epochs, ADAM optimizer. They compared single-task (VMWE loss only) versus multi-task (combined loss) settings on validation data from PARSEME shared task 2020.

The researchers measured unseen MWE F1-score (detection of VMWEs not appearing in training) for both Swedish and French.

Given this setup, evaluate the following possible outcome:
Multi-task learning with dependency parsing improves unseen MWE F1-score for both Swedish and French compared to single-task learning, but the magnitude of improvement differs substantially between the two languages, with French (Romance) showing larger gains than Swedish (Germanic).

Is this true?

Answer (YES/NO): NO